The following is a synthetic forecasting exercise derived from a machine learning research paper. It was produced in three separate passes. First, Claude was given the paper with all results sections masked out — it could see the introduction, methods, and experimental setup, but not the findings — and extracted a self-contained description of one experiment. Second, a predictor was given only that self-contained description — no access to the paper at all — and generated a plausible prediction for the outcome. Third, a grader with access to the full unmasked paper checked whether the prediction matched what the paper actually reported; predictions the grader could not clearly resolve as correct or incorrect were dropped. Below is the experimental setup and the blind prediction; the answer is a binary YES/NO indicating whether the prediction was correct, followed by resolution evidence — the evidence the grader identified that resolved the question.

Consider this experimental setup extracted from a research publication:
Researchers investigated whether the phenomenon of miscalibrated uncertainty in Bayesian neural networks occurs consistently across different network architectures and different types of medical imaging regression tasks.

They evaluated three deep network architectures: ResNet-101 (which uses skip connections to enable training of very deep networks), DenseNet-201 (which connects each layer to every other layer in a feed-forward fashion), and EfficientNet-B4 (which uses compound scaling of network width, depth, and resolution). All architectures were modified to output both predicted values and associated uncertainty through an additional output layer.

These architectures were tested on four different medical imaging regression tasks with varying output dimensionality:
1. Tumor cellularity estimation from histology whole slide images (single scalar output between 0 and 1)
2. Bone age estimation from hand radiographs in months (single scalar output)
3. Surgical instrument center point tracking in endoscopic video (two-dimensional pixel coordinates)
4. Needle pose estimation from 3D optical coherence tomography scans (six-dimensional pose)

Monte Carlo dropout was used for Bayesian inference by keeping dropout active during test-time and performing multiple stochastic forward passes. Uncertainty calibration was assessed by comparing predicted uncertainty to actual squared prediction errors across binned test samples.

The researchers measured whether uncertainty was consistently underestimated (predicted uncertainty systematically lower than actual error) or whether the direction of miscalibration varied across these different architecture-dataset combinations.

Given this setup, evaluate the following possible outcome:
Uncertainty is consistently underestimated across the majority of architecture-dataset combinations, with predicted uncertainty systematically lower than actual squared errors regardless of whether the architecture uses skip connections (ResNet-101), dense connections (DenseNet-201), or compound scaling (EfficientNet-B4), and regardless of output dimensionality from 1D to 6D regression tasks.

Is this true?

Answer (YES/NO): YES